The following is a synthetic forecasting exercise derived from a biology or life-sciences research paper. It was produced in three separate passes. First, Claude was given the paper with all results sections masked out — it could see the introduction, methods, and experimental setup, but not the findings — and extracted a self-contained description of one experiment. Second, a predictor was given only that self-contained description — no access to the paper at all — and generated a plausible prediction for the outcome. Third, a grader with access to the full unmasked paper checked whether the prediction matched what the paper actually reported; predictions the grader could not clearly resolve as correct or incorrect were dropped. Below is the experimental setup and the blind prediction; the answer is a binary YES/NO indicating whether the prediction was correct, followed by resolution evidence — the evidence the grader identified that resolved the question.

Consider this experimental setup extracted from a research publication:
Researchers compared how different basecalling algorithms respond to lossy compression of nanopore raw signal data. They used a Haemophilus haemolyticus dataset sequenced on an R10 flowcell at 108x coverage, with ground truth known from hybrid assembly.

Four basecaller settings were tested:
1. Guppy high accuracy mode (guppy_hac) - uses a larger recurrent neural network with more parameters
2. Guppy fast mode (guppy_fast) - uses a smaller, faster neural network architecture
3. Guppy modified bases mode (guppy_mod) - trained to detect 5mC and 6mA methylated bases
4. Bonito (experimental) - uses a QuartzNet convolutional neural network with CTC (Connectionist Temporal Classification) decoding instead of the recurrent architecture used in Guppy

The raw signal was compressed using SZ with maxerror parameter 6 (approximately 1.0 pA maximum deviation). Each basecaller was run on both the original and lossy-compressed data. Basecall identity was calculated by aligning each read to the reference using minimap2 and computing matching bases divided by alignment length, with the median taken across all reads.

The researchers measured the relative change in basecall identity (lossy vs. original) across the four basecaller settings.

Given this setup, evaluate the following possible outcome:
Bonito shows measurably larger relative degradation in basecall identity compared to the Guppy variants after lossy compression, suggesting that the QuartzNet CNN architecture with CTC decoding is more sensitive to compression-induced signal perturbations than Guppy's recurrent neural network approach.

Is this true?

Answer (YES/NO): NO